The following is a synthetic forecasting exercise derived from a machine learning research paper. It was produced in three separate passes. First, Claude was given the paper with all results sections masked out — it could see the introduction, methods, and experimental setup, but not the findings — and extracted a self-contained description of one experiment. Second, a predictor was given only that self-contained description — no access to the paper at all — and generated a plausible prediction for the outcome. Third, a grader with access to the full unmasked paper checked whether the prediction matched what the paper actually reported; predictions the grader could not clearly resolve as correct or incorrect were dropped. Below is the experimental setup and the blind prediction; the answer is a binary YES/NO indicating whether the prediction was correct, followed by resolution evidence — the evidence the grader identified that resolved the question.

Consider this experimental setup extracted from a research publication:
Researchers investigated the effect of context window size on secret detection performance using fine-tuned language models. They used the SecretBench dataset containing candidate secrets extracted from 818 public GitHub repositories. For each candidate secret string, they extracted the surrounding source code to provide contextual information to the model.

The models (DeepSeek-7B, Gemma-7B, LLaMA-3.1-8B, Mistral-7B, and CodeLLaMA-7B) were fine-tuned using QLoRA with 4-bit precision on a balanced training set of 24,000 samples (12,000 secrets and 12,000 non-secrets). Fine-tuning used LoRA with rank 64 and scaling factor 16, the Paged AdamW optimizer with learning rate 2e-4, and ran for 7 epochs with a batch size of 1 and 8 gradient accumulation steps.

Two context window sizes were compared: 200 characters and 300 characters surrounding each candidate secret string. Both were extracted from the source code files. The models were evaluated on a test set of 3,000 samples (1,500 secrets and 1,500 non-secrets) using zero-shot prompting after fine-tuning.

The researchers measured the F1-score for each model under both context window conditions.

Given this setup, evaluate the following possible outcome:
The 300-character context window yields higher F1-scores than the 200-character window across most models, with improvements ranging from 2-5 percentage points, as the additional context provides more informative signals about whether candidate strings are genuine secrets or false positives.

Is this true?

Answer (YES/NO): NO